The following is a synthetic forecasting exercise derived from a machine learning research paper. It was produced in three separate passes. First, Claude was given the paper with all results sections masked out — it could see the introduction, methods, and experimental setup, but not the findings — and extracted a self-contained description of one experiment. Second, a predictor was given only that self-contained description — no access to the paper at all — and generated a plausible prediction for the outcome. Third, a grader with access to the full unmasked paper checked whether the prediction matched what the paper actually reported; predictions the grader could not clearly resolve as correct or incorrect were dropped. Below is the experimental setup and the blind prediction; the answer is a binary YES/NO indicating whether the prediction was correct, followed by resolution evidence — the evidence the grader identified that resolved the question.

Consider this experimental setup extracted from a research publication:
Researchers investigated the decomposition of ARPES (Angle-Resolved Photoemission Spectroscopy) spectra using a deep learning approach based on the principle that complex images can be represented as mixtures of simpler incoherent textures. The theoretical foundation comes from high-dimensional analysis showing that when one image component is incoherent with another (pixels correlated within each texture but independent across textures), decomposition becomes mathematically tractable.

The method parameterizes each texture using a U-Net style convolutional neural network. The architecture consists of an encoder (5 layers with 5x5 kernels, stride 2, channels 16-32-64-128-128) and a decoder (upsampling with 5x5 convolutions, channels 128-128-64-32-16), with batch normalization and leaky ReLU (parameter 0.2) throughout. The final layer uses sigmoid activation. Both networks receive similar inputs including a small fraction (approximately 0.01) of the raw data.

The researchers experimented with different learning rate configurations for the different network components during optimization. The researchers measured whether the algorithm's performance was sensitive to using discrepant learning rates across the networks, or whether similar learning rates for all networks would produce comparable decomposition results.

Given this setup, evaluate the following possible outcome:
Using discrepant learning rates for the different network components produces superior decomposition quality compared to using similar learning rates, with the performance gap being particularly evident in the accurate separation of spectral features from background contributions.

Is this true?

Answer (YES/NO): NO